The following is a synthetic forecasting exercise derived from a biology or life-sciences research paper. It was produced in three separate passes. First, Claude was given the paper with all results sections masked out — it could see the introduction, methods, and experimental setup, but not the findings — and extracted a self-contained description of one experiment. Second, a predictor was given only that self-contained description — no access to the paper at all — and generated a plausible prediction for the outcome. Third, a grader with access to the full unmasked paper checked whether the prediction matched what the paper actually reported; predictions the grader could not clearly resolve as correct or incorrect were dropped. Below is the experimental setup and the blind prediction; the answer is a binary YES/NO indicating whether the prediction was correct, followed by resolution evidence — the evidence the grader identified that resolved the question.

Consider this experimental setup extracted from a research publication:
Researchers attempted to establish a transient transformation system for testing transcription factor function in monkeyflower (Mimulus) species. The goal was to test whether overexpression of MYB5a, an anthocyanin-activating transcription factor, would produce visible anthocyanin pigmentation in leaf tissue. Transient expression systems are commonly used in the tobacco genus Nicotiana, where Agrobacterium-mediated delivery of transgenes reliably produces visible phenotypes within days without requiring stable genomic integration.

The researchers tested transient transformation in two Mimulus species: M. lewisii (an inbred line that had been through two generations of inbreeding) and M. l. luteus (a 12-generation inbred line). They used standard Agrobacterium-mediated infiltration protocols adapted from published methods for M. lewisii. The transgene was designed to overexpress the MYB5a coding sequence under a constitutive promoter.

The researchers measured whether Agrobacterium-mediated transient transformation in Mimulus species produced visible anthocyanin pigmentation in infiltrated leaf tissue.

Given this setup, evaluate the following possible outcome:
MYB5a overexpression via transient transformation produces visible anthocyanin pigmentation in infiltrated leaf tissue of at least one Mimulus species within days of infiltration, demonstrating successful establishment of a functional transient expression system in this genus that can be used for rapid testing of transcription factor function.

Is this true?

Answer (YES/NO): NO